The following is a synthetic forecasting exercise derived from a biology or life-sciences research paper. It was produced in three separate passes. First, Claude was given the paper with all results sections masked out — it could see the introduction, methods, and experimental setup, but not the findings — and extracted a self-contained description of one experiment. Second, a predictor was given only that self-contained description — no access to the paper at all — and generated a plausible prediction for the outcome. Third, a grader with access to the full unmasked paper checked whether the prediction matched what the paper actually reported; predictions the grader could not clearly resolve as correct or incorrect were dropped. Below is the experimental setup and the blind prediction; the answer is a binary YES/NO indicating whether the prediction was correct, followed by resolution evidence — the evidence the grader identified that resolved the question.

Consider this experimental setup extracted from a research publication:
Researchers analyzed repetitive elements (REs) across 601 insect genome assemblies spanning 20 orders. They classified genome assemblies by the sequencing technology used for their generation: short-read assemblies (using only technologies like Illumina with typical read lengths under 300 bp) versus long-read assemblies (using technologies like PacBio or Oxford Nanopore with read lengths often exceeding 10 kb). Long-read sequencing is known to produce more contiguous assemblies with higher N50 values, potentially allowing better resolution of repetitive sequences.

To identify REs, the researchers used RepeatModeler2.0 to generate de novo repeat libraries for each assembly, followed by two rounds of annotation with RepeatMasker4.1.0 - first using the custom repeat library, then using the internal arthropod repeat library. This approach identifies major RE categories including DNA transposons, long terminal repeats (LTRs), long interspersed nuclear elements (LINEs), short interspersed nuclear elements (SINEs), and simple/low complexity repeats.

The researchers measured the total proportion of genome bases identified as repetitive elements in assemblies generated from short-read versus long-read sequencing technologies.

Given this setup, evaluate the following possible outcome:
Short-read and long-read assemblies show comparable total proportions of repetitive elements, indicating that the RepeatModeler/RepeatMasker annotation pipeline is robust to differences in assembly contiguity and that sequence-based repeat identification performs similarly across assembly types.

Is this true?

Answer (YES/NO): NO